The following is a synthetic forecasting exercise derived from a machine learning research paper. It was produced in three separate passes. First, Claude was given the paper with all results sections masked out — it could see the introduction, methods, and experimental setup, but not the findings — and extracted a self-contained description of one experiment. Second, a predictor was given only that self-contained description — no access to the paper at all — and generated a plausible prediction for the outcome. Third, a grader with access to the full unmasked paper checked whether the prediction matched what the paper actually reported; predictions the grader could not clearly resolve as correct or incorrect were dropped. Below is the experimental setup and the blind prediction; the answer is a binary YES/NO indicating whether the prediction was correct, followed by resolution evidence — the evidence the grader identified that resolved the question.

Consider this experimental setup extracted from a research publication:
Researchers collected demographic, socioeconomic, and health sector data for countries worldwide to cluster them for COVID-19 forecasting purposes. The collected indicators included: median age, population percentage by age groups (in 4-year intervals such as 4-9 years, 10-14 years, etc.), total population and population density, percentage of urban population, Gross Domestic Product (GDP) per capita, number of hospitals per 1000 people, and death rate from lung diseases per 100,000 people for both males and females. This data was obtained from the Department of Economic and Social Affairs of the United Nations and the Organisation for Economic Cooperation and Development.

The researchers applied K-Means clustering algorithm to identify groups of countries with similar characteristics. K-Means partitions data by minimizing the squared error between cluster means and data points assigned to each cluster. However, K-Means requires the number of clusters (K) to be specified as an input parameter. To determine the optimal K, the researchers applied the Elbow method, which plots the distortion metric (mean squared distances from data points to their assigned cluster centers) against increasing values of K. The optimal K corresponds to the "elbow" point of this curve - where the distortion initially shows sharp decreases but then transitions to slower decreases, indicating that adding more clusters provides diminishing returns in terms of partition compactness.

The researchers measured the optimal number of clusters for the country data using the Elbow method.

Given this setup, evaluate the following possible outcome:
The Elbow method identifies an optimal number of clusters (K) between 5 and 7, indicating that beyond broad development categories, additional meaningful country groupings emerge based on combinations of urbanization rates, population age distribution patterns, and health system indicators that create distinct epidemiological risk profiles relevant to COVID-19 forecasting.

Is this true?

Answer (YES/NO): NO